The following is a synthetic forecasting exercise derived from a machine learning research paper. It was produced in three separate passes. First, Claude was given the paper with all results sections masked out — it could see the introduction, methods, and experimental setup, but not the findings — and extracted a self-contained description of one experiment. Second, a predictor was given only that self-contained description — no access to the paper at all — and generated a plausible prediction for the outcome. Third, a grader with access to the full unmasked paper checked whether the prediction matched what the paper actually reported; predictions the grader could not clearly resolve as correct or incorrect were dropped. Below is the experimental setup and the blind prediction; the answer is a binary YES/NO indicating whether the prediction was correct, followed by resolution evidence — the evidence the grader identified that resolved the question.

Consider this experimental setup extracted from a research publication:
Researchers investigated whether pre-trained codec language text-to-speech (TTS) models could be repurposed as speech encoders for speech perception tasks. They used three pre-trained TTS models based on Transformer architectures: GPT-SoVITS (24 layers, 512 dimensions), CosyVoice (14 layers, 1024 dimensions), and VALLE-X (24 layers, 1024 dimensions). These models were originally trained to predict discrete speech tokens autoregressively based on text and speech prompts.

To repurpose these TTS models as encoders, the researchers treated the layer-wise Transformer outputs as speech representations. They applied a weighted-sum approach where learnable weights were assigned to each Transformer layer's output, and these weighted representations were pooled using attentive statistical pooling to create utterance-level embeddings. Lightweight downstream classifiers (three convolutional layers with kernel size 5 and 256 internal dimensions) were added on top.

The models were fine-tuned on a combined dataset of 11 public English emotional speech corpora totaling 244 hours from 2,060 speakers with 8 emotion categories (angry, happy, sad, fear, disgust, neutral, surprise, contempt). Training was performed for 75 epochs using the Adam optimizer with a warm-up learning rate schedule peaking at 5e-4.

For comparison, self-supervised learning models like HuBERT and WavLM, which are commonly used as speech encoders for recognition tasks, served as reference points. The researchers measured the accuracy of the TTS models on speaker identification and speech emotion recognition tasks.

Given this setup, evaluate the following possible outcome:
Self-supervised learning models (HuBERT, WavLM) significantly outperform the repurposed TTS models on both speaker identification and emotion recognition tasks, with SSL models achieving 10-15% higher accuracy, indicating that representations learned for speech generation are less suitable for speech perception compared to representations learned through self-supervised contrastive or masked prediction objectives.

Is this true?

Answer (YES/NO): NO